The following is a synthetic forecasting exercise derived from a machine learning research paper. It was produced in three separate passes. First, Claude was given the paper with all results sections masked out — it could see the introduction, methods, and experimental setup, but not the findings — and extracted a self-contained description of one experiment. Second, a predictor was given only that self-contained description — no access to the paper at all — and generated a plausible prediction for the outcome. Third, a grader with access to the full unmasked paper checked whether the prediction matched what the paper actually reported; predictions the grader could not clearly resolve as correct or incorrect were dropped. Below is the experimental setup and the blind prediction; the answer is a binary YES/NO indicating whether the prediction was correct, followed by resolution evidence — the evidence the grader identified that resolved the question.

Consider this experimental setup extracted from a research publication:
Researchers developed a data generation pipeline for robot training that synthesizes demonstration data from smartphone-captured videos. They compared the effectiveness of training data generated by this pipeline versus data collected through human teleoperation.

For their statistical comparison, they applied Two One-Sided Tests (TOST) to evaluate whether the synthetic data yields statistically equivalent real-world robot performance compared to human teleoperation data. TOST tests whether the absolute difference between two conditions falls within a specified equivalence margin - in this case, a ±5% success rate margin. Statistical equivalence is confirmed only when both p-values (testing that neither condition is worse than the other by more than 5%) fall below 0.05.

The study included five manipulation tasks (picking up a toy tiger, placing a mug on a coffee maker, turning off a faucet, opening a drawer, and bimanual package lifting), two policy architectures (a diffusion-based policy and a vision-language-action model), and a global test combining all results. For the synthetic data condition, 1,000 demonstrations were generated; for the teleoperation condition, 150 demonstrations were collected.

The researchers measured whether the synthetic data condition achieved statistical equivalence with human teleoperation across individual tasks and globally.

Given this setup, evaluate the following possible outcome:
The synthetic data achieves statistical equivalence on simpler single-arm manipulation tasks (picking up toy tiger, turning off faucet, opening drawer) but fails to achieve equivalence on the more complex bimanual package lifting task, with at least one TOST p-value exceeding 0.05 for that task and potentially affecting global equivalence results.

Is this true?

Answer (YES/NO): NO